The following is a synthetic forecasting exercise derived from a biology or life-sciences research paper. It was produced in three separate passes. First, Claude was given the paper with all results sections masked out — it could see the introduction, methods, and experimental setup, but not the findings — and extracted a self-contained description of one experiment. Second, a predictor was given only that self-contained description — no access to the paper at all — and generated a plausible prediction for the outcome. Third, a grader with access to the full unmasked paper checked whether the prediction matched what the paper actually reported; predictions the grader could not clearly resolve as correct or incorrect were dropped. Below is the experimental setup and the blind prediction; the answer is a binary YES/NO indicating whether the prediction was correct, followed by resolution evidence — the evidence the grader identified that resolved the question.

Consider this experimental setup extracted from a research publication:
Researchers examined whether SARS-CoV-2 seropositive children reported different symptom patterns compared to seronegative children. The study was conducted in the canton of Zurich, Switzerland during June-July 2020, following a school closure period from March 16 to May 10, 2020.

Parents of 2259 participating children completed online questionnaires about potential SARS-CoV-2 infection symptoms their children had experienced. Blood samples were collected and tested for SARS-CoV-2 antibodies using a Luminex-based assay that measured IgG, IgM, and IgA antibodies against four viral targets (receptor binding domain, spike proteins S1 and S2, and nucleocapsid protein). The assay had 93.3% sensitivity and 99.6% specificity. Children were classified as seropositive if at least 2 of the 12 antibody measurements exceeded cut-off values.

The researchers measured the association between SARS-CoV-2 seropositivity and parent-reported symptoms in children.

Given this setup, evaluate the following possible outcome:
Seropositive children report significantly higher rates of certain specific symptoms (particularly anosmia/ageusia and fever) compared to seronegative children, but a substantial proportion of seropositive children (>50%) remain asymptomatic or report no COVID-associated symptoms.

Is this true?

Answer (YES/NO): NO